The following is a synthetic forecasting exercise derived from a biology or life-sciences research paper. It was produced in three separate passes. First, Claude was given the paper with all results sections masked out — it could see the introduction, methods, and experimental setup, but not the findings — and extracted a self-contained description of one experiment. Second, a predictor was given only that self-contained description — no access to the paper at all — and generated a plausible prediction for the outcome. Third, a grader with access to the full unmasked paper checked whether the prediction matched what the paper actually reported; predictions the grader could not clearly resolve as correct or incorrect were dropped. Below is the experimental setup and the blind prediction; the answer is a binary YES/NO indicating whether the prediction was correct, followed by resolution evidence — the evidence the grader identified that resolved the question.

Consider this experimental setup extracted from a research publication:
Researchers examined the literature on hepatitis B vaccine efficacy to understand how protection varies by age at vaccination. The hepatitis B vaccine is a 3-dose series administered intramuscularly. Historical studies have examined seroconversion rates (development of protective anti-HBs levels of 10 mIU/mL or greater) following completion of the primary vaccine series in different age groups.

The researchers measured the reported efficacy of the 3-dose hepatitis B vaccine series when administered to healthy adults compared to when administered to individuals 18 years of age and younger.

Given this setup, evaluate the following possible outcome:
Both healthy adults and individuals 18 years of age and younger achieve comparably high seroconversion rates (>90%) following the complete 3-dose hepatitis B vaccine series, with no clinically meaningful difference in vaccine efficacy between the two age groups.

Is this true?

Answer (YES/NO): NO